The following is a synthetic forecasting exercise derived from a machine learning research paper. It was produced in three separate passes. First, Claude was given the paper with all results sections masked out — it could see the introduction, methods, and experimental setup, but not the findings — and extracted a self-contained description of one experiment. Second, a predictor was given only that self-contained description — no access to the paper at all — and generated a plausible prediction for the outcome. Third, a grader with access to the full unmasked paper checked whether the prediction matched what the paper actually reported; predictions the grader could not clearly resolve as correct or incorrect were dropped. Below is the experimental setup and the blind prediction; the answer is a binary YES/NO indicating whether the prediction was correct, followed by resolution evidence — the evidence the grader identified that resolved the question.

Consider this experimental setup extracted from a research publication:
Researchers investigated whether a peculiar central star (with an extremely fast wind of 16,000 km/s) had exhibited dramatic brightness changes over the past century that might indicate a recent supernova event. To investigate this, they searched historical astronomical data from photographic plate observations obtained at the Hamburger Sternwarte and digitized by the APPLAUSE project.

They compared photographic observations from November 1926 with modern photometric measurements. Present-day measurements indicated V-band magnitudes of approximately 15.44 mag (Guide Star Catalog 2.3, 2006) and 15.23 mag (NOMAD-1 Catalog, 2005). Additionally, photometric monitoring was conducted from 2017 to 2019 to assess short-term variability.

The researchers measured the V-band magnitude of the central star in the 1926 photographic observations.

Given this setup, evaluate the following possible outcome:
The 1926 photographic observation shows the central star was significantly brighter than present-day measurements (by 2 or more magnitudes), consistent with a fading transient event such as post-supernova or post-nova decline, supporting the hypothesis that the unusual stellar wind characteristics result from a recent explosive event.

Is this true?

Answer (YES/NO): NO